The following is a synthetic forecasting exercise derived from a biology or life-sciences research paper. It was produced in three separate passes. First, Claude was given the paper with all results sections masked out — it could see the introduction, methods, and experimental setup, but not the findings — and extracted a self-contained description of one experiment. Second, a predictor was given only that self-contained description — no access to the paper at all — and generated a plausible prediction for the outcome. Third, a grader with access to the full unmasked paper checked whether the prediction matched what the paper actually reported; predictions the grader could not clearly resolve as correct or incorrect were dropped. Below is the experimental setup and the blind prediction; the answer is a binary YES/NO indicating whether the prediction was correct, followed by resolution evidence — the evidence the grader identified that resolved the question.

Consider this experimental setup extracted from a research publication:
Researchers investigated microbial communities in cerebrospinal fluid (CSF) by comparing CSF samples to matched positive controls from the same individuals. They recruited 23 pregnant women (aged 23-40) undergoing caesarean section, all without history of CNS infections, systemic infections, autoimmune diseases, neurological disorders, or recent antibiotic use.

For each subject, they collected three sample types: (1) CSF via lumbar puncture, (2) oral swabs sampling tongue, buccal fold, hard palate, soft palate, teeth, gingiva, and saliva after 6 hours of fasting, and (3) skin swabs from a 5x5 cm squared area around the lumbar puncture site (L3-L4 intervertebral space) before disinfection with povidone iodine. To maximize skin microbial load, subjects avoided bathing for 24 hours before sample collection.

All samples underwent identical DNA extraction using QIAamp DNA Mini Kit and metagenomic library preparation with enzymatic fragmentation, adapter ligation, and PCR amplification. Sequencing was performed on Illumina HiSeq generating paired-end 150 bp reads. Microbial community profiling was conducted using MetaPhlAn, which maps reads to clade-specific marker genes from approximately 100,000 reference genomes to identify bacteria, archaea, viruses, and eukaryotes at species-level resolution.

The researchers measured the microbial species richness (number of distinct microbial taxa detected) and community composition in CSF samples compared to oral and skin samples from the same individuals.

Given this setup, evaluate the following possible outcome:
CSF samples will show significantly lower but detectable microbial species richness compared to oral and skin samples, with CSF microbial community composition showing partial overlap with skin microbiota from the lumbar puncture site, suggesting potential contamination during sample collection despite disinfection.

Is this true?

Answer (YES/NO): NO